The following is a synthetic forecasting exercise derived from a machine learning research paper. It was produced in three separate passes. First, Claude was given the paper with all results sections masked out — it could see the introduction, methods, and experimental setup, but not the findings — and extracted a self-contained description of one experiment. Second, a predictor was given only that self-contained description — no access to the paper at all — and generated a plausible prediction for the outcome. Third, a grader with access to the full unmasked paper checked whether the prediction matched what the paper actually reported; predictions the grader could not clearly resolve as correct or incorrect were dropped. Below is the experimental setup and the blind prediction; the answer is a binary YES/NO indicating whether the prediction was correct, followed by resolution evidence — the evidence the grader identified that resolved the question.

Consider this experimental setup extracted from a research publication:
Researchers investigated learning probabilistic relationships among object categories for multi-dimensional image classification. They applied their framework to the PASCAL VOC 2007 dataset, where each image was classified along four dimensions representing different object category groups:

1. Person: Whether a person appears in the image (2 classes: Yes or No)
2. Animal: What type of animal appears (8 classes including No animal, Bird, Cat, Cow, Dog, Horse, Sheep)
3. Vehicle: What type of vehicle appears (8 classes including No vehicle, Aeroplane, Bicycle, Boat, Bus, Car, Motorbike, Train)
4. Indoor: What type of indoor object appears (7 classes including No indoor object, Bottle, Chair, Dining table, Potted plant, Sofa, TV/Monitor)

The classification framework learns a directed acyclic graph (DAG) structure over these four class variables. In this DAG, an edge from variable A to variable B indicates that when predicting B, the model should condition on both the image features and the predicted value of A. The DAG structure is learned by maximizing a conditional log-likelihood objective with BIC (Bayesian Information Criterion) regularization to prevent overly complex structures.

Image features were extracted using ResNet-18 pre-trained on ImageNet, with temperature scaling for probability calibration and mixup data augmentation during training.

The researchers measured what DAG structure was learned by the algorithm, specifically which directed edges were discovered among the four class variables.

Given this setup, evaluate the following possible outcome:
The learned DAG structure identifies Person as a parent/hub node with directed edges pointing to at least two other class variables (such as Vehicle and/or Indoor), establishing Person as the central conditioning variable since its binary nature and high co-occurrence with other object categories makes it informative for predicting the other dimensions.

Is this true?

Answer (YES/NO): NO